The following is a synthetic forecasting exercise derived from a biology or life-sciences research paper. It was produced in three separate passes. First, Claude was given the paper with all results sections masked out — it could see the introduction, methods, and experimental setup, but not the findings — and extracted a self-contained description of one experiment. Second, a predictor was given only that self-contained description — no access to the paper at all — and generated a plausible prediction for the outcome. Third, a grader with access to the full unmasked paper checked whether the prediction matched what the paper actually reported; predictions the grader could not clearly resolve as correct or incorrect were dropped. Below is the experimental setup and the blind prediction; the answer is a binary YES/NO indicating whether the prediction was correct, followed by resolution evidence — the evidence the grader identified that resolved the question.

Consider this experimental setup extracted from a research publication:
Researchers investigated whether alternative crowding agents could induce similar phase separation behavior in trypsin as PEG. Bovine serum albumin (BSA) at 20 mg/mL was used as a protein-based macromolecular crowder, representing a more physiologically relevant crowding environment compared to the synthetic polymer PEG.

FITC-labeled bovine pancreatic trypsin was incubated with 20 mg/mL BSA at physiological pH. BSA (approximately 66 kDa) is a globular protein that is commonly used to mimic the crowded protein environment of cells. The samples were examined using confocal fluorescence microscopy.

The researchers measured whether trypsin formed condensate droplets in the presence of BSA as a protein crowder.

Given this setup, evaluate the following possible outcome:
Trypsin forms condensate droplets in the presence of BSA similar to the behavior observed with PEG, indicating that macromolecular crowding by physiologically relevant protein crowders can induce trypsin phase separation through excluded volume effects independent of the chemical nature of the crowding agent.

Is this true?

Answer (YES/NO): YES